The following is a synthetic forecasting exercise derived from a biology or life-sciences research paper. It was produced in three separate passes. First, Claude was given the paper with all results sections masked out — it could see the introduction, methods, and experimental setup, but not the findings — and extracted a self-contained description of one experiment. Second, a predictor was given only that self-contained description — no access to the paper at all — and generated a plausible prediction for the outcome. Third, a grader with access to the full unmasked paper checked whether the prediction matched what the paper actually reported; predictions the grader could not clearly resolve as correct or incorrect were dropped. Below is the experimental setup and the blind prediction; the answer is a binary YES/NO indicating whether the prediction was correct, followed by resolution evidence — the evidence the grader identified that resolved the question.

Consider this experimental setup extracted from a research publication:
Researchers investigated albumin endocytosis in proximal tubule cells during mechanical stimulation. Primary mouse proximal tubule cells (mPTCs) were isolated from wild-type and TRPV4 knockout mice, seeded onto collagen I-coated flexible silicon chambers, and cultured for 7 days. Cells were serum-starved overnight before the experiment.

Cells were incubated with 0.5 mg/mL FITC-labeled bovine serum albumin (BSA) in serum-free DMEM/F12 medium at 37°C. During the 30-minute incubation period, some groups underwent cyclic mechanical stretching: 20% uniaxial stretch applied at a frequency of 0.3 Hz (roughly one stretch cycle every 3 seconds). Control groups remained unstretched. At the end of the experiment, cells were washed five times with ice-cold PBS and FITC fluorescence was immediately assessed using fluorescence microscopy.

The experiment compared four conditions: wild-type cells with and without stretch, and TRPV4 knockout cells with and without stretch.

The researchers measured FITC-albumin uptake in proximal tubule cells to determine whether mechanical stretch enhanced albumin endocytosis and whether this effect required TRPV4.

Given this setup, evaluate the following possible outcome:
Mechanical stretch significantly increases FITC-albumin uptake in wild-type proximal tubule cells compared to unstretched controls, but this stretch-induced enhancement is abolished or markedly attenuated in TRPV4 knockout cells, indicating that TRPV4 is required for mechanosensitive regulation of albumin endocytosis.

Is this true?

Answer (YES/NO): YES